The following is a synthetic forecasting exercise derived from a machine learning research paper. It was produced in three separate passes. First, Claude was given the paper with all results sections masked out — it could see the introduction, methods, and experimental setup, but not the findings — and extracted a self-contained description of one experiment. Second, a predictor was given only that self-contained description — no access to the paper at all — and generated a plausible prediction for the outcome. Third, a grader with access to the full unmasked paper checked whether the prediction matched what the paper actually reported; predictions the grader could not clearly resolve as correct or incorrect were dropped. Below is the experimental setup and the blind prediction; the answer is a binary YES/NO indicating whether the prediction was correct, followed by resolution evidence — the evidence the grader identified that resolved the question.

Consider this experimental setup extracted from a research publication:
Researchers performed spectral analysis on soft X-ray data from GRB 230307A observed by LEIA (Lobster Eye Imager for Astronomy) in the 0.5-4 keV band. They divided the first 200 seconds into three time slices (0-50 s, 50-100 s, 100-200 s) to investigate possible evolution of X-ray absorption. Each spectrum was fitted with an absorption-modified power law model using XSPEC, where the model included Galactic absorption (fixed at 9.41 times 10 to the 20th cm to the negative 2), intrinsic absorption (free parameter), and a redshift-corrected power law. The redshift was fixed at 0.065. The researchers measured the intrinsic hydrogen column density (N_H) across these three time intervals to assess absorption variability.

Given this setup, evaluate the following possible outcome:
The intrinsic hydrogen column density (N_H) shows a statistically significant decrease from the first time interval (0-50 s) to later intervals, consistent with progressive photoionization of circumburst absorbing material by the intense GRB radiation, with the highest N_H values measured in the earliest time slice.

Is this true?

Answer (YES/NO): NO